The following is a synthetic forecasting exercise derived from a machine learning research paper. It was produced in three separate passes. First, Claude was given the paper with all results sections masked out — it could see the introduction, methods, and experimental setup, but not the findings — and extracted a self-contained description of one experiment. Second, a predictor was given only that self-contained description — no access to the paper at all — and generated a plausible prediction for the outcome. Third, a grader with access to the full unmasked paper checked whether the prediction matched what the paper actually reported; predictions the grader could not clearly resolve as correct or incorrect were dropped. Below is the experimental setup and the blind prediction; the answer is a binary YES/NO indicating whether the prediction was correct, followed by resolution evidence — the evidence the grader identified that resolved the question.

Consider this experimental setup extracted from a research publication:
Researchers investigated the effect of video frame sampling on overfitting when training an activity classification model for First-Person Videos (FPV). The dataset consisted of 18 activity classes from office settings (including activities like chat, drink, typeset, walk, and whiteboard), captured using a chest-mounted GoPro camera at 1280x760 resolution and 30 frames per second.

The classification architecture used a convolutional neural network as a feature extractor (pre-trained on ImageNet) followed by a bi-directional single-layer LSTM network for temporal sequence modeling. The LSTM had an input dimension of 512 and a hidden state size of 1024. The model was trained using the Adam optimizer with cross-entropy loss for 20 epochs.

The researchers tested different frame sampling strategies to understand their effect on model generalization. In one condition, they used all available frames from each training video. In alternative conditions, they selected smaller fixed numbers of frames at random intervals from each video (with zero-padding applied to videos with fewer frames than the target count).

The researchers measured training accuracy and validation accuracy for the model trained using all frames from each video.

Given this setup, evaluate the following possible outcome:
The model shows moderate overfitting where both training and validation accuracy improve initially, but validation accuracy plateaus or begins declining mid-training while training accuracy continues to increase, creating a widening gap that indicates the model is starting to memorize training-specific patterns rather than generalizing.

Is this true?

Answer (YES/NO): NO